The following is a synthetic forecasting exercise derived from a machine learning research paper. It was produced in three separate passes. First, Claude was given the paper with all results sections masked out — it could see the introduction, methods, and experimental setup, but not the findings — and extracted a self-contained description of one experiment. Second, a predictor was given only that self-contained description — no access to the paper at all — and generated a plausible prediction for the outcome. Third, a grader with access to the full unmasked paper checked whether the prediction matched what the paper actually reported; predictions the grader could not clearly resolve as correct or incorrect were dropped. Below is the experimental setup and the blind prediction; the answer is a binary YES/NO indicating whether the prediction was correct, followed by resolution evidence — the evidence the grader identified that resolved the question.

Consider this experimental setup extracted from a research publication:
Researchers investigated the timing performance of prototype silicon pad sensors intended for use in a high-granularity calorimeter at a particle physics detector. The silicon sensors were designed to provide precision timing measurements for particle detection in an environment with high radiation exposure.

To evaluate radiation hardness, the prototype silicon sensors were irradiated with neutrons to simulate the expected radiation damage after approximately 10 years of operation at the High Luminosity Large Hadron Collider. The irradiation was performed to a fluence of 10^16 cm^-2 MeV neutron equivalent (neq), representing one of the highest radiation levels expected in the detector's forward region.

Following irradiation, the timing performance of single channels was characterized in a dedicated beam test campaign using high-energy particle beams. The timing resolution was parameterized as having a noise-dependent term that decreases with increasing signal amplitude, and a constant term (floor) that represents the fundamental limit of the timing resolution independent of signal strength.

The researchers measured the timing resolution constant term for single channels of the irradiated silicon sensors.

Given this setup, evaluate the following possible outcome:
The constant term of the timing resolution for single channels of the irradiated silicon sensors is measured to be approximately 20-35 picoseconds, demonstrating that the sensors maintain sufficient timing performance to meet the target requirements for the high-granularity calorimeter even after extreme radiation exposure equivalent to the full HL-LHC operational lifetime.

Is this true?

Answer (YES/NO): YES